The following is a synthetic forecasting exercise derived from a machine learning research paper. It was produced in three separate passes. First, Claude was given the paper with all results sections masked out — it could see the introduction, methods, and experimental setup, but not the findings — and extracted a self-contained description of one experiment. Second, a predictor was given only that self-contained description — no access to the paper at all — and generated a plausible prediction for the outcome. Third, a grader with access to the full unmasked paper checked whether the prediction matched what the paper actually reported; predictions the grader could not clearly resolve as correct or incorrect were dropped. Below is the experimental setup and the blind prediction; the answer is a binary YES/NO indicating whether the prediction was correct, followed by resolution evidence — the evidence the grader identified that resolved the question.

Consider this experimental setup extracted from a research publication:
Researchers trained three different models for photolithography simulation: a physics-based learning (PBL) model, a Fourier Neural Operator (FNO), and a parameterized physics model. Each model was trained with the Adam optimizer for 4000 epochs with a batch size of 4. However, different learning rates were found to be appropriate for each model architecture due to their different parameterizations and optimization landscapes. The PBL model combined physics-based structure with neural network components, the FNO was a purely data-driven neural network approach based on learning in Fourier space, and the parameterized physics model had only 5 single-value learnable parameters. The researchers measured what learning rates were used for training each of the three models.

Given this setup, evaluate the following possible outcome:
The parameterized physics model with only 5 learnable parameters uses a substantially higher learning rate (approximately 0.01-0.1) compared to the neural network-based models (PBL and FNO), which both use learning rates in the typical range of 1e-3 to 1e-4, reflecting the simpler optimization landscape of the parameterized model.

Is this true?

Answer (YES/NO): YES